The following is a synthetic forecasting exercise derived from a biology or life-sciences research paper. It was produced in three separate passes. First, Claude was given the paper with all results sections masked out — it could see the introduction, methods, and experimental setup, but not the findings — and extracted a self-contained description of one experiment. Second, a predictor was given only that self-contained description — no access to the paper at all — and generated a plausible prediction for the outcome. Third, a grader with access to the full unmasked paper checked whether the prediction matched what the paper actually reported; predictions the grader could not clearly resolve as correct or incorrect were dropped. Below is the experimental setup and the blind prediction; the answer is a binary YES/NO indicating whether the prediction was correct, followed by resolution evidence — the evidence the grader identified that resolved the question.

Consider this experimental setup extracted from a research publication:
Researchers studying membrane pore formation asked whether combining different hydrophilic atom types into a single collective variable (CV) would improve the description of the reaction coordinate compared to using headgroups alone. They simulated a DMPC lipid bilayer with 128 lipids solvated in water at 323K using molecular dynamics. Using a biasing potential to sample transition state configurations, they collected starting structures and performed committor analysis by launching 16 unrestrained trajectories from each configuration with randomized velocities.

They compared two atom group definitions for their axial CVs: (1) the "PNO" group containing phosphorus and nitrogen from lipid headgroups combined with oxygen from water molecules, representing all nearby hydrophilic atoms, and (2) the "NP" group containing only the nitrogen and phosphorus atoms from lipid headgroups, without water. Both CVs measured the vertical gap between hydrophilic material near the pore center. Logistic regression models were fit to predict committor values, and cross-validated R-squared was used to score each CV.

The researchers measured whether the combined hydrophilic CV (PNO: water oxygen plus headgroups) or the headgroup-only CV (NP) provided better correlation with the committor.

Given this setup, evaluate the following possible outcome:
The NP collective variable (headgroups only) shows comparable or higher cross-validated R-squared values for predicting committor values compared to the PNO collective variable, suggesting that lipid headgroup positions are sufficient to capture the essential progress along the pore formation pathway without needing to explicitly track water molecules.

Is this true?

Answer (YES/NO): YES